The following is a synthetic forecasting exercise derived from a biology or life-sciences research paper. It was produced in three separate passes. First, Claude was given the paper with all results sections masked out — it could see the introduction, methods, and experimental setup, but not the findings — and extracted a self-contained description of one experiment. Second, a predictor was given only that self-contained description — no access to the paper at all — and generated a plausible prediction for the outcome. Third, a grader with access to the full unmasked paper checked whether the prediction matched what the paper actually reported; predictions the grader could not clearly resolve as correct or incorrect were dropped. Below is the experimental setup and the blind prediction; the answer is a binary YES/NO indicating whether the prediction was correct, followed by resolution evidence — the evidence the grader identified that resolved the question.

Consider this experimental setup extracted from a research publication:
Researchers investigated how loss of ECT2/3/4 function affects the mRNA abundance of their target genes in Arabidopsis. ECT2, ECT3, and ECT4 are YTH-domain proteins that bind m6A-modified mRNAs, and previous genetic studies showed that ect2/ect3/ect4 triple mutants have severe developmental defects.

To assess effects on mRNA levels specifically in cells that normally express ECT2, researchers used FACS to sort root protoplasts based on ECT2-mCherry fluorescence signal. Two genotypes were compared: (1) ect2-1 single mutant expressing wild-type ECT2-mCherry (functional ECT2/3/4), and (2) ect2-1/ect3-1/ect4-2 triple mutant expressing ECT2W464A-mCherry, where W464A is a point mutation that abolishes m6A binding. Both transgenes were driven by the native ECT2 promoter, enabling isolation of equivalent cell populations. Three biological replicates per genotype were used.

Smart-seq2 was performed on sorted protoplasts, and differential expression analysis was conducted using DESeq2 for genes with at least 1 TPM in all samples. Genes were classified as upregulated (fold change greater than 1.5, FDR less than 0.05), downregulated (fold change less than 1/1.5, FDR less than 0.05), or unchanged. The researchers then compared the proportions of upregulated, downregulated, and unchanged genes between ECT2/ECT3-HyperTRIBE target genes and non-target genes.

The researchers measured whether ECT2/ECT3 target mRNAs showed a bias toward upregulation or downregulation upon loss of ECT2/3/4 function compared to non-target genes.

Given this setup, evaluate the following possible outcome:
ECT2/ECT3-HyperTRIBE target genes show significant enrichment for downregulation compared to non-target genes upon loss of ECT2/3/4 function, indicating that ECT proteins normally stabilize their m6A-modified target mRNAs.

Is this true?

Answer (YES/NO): YES